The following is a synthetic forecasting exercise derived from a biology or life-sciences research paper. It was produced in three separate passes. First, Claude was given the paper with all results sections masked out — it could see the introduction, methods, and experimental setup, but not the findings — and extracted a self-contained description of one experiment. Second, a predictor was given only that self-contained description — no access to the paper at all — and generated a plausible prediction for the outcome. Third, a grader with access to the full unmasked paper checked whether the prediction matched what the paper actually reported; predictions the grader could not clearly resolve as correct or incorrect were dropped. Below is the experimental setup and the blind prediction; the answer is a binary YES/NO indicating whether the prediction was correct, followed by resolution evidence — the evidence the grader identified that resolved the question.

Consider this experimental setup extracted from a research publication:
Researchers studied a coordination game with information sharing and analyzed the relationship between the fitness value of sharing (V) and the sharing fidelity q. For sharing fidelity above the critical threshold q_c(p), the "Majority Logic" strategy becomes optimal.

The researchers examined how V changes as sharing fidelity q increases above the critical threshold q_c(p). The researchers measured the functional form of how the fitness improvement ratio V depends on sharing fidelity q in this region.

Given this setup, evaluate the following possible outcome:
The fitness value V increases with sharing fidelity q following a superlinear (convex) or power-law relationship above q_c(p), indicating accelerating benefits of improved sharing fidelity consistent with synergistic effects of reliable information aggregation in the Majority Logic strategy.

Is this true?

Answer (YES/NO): YES